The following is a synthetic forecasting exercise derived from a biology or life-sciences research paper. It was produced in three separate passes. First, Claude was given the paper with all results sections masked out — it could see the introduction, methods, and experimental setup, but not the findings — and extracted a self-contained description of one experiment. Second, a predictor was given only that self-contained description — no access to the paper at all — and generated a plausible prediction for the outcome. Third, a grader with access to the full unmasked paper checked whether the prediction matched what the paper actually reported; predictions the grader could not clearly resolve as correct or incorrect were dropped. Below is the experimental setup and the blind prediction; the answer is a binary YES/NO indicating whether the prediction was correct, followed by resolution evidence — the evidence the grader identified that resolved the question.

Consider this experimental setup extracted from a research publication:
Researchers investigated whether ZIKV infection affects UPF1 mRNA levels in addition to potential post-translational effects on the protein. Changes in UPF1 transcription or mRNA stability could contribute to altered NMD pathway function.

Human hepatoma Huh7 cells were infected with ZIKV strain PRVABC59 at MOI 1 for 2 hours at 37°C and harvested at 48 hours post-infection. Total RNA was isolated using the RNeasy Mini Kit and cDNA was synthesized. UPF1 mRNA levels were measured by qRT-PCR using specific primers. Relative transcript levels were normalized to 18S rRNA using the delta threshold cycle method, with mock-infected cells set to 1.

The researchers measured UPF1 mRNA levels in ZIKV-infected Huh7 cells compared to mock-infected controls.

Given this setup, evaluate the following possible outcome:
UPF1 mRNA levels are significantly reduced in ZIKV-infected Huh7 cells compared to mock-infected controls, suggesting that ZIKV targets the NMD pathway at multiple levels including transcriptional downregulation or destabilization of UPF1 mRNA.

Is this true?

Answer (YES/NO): NO